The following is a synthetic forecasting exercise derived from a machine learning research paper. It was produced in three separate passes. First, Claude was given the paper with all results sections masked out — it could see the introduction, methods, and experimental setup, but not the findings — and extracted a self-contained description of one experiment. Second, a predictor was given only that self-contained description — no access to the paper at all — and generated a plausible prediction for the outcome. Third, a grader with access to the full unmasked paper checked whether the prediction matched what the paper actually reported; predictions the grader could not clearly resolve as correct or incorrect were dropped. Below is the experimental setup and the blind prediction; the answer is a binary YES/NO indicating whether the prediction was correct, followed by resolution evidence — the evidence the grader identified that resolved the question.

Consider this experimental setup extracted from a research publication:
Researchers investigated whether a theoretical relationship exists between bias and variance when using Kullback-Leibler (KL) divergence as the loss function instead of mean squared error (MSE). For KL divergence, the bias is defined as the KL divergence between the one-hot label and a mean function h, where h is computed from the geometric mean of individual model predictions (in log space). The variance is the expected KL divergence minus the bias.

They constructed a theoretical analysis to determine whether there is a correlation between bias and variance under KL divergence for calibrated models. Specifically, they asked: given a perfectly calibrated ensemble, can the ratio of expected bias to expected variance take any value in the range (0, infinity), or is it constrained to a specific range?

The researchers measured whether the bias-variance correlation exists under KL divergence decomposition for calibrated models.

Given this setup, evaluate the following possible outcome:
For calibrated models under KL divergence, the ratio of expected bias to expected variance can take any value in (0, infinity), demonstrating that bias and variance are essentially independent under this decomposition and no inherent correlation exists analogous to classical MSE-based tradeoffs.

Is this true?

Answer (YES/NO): YES